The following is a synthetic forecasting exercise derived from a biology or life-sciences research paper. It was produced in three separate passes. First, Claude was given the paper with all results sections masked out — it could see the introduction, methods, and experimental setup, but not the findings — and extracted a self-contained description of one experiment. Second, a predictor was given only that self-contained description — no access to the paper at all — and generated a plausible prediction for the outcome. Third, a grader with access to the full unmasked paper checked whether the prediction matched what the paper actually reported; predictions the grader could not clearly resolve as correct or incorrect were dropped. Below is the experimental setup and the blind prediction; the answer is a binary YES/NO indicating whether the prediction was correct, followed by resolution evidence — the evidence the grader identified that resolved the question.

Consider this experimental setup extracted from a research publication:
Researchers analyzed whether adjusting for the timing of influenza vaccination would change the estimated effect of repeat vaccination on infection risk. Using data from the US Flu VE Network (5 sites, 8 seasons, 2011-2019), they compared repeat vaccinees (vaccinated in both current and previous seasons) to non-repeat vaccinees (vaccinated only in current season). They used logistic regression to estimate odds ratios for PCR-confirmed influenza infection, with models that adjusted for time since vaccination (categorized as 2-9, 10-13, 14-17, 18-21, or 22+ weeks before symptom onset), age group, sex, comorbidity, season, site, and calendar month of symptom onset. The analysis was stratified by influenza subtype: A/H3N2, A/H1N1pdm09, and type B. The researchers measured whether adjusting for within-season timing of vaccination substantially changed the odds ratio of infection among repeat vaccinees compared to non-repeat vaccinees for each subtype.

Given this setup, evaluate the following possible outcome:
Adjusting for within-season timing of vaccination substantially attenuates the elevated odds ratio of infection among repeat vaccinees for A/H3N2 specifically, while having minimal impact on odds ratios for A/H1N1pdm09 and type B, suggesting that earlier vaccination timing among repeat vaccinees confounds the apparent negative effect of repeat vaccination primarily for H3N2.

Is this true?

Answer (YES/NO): NO